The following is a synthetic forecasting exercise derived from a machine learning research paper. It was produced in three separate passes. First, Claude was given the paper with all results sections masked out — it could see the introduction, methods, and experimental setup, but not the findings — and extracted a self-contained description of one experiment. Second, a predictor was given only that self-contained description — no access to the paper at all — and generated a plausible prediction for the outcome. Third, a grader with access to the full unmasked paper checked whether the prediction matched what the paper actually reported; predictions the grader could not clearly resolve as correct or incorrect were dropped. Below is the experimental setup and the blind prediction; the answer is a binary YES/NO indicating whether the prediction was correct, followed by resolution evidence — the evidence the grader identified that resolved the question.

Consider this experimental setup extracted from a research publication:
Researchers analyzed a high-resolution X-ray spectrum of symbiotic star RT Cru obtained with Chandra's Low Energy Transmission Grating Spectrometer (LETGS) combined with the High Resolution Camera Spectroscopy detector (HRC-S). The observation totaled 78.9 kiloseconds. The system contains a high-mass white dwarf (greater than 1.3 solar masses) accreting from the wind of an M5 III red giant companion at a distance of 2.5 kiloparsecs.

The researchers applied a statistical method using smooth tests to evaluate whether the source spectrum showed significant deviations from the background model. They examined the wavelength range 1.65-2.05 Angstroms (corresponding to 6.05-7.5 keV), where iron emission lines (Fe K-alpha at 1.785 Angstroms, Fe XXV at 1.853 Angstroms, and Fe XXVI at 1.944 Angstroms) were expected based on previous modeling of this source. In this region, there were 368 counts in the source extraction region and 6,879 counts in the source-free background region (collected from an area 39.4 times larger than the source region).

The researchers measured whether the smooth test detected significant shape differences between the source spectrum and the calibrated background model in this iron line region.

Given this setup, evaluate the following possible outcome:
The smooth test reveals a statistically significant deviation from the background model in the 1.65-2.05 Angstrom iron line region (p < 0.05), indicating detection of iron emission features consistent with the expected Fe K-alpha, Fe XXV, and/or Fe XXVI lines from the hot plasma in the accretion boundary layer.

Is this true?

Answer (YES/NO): YES